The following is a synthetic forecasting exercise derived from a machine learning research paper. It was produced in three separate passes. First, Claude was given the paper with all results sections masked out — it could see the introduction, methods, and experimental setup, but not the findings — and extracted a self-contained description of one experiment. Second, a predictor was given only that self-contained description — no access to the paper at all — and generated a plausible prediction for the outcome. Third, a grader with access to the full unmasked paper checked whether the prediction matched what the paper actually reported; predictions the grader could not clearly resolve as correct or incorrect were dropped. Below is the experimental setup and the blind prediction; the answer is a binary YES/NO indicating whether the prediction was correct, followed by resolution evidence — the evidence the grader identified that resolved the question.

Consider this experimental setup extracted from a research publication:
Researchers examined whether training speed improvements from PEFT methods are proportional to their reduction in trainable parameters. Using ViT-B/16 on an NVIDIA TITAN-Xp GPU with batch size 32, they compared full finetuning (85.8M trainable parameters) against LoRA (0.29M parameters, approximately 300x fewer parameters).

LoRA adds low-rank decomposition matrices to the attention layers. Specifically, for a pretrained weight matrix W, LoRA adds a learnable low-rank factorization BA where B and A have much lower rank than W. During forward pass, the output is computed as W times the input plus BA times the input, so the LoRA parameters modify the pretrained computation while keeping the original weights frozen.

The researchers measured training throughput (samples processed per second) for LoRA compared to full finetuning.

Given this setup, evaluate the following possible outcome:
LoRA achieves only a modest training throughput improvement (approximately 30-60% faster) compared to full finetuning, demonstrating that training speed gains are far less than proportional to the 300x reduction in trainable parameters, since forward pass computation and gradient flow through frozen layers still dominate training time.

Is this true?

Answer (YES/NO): NO